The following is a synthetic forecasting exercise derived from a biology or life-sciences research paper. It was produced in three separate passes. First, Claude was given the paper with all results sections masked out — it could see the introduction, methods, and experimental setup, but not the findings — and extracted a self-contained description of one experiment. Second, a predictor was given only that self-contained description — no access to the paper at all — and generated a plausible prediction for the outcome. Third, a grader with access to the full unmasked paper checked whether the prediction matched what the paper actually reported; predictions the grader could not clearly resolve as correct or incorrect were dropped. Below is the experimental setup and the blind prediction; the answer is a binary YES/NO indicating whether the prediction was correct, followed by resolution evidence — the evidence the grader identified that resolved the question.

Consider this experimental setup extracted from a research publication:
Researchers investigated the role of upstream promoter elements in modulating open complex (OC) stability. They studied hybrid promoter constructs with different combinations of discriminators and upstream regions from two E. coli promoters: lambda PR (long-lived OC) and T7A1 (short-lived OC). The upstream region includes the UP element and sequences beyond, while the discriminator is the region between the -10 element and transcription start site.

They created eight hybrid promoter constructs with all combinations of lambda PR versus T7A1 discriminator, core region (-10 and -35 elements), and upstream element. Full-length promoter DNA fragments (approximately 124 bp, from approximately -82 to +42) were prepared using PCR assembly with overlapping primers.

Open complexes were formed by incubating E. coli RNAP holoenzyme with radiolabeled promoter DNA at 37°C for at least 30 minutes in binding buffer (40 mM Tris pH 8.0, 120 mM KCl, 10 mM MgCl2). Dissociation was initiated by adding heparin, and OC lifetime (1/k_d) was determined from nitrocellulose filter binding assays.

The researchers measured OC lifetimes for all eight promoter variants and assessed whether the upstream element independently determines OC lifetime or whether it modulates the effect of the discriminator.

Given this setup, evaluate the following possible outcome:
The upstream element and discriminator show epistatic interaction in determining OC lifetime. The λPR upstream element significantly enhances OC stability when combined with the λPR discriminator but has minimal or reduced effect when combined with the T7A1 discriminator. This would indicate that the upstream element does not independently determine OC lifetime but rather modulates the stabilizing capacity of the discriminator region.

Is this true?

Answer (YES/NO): NO